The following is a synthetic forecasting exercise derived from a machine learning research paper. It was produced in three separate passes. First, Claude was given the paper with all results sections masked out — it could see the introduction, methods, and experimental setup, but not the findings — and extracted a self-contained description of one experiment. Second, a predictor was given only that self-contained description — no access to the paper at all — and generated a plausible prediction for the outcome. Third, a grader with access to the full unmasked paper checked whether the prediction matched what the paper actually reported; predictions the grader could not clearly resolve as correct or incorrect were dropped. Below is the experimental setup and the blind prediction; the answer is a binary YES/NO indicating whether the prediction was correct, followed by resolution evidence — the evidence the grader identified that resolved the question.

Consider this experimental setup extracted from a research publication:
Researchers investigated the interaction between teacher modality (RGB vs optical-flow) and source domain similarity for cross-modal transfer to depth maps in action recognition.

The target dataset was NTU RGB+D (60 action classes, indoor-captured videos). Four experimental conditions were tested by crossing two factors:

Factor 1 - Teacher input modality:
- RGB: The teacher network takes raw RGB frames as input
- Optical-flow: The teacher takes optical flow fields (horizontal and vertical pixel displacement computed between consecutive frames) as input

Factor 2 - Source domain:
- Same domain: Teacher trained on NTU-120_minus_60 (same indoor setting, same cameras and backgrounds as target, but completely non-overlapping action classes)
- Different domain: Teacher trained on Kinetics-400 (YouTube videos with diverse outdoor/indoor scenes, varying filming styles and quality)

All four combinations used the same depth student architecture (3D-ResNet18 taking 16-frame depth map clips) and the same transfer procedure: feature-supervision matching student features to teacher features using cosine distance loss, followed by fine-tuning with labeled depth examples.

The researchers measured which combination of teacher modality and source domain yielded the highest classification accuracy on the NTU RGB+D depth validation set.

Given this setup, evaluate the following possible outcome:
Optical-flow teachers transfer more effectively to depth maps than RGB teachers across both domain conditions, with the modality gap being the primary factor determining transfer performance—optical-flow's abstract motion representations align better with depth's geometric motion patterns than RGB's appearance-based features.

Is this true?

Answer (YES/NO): NO